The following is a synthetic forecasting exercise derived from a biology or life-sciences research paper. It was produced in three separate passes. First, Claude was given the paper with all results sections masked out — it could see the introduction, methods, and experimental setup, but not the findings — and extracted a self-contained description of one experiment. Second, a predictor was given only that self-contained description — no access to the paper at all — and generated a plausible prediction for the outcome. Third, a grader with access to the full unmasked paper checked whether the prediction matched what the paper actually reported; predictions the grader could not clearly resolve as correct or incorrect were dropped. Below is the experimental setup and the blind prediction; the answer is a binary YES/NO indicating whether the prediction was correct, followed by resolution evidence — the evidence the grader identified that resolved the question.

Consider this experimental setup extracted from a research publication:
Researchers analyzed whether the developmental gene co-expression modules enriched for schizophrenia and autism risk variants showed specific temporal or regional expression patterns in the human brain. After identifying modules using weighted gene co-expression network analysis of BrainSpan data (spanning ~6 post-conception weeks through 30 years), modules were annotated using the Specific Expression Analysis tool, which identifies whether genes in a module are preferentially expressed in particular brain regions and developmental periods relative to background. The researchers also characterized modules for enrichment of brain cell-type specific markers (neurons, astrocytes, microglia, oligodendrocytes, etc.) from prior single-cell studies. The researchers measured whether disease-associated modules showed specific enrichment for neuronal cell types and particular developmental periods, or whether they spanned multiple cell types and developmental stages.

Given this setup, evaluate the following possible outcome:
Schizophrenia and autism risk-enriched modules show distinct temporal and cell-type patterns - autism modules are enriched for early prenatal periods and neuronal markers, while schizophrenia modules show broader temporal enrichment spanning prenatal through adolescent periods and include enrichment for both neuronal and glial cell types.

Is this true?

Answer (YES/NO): NO